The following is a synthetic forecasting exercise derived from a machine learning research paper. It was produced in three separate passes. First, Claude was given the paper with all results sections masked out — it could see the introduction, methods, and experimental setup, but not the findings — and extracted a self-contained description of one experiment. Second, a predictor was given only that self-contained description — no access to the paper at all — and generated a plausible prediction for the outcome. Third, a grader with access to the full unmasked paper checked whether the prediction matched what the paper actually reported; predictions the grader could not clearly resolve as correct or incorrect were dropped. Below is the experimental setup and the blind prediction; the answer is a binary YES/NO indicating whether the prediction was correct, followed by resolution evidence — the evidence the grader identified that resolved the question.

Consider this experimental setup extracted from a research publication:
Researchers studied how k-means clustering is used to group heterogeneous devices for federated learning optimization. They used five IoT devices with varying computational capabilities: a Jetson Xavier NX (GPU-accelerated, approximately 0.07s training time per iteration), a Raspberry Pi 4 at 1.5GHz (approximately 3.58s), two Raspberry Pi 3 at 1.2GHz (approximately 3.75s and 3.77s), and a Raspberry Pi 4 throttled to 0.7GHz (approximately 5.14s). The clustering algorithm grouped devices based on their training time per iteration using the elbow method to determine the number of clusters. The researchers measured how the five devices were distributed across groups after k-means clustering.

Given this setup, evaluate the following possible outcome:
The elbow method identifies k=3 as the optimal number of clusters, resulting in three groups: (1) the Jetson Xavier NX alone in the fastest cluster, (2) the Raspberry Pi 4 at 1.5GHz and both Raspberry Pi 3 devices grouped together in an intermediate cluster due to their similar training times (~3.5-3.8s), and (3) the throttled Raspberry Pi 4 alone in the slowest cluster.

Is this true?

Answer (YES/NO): YES